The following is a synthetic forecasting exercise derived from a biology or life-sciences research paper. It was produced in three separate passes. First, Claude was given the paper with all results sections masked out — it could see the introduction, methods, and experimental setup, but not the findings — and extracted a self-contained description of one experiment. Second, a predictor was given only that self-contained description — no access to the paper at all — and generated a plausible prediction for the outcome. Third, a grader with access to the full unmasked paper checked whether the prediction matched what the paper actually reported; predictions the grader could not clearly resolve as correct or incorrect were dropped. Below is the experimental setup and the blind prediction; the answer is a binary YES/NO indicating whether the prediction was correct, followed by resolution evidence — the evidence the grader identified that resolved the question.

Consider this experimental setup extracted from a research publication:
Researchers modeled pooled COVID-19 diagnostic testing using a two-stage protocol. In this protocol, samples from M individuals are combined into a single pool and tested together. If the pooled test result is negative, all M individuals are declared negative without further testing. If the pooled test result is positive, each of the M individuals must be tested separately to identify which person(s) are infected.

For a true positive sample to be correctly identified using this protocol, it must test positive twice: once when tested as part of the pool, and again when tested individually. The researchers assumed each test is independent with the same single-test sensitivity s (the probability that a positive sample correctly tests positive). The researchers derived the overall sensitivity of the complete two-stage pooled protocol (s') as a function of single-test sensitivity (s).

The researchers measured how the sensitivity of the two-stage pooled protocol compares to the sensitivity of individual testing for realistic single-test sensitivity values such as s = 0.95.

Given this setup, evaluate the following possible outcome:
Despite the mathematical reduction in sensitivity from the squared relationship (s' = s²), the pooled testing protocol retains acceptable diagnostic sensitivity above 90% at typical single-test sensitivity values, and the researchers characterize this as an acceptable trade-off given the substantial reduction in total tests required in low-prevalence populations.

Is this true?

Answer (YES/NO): NO